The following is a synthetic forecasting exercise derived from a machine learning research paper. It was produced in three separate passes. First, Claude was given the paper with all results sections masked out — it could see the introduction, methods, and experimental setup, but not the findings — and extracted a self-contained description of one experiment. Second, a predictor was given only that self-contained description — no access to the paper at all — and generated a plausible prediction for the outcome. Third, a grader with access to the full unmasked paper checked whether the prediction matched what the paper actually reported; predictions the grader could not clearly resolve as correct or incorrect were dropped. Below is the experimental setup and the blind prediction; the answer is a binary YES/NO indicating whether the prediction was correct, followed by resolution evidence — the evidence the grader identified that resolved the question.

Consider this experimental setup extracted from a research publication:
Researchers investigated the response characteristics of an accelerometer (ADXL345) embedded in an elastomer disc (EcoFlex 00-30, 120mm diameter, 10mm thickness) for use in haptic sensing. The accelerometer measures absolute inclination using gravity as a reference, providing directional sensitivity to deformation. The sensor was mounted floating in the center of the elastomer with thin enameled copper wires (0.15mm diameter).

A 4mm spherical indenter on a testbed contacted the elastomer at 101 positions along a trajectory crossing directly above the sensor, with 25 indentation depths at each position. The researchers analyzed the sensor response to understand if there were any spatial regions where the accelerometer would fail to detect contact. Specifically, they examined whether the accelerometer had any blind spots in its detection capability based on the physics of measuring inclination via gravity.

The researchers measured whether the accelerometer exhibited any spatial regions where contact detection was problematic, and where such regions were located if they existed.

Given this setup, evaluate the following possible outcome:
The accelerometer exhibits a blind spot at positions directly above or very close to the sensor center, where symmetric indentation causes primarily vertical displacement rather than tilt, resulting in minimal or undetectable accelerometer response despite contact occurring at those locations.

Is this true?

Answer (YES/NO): YES